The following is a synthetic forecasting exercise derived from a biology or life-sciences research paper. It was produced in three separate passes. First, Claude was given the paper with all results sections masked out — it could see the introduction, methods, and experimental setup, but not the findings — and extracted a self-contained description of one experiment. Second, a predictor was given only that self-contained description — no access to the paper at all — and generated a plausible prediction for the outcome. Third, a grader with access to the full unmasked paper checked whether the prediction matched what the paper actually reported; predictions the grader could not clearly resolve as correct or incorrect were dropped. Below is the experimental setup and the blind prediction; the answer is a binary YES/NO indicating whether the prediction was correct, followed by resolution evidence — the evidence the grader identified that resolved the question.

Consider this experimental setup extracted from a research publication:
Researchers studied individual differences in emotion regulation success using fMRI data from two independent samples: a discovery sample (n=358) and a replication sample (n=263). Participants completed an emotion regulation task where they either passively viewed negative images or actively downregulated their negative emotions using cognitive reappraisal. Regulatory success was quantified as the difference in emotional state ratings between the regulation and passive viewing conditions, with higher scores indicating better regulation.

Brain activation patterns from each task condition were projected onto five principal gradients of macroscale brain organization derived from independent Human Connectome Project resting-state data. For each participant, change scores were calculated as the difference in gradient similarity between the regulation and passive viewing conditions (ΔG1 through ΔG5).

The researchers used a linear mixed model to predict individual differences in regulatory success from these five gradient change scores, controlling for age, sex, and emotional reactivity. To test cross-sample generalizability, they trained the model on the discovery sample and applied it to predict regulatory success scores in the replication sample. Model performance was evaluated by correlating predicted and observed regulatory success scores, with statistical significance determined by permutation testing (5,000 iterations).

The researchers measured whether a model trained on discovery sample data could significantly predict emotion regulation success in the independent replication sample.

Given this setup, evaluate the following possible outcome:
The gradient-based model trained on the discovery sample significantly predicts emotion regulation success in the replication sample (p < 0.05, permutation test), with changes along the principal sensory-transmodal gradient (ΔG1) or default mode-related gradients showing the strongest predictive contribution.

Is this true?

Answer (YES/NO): YES